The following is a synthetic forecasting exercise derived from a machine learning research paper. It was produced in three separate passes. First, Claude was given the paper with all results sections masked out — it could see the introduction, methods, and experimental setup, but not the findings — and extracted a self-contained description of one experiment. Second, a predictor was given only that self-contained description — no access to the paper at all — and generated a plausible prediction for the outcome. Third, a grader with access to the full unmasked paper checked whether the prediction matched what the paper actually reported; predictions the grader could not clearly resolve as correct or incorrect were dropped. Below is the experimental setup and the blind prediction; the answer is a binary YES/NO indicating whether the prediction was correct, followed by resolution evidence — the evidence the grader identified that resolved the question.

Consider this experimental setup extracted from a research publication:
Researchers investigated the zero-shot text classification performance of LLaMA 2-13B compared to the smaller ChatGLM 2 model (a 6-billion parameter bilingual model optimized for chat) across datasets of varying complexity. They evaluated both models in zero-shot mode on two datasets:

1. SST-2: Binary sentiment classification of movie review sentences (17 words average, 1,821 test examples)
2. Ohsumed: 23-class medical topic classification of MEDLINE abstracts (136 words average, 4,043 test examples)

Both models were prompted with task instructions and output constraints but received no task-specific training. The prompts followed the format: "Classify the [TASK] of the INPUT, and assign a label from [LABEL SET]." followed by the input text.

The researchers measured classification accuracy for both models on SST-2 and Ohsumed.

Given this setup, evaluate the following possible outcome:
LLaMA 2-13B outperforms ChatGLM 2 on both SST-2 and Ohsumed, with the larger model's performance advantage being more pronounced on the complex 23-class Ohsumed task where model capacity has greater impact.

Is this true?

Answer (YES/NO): NO